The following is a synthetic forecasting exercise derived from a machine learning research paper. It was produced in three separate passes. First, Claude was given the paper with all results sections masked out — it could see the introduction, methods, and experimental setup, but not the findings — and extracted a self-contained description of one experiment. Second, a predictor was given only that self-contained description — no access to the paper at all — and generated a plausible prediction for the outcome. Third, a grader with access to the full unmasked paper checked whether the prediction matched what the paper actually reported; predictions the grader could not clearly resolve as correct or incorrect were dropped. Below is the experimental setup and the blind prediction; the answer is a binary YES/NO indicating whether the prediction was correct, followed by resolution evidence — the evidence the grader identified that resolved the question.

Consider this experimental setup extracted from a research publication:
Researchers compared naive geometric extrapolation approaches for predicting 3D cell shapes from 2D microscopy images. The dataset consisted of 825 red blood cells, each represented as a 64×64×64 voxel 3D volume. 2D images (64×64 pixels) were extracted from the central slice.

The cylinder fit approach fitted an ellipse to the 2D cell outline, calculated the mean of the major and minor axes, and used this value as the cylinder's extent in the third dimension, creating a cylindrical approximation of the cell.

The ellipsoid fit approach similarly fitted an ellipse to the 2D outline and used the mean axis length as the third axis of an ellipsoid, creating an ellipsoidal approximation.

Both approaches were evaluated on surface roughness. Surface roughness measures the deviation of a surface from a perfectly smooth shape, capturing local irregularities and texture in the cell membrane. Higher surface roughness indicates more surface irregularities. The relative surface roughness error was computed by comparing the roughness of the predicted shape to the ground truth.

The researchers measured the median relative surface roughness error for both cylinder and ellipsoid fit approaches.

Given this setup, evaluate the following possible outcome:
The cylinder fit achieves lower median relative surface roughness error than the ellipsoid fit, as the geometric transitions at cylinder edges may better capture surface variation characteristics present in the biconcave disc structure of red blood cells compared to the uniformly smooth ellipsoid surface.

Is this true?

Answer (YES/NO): YES